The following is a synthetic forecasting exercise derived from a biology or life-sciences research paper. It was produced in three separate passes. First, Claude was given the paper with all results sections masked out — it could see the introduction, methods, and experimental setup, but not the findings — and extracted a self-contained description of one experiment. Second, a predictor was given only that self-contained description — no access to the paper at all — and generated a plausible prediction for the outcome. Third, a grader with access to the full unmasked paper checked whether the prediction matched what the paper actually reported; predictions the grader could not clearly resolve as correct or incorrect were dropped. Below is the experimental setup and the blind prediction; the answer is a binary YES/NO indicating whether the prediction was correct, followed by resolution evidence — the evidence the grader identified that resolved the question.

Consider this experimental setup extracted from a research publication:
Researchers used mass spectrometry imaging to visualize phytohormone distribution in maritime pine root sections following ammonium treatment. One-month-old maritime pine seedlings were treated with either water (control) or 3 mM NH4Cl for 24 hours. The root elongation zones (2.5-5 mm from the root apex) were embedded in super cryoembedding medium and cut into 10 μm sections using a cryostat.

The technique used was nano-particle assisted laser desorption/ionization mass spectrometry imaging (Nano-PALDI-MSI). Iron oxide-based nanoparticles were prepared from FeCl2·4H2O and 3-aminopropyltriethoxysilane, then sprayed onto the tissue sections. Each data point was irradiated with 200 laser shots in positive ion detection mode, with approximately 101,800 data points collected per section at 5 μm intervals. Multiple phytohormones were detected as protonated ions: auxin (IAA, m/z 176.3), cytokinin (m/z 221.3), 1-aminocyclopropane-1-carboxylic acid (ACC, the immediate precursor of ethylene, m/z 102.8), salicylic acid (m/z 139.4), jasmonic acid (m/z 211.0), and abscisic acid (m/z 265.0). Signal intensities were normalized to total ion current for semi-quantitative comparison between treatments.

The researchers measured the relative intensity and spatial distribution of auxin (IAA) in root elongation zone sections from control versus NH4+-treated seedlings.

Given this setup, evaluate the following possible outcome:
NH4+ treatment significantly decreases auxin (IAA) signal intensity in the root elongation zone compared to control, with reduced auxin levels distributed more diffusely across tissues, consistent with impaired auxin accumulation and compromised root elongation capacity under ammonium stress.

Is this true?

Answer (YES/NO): NO